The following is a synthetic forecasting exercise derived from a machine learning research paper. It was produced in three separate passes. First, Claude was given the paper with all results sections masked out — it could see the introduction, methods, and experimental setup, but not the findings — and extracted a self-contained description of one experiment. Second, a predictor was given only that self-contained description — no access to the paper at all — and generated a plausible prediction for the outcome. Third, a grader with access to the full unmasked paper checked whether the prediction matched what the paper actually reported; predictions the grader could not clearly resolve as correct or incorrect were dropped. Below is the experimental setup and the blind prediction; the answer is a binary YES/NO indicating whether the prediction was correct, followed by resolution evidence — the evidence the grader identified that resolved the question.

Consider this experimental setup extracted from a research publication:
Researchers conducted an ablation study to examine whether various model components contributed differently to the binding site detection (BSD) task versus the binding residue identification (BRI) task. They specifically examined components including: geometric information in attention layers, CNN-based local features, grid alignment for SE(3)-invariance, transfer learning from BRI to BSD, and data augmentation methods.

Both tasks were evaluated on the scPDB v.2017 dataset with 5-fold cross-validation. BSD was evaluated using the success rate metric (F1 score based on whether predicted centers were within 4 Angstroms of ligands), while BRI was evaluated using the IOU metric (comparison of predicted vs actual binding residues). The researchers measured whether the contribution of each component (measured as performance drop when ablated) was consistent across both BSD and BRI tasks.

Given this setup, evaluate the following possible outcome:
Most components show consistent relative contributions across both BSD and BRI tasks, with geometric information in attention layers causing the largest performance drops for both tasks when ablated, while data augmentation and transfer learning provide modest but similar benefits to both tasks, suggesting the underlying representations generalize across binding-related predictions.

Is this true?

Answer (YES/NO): NO